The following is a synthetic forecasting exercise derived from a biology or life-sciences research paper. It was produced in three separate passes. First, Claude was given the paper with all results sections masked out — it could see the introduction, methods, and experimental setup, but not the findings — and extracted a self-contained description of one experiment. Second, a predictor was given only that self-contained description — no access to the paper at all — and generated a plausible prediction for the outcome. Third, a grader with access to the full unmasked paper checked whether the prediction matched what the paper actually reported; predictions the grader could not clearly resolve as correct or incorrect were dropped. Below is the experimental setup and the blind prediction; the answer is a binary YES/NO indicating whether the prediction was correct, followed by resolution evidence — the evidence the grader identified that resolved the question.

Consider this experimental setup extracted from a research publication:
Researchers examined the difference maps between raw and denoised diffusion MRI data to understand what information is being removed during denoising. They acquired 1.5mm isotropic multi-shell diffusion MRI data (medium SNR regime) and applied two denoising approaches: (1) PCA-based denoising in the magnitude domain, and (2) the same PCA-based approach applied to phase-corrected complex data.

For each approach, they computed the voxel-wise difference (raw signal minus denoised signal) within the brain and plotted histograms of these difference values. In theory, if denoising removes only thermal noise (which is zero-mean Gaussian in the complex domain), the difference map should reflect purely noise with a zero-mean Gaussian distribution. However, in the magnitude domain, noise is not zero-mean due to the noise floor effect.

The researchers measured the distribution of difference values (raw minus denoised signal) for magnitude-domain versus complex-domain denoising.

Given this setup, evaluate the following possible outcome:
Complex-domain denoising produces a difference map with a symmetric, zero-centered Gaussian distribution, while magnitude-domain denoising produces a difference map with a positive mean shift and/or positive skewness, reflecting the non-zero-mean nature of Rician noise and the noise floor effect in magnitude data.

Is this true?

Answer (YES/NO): NO